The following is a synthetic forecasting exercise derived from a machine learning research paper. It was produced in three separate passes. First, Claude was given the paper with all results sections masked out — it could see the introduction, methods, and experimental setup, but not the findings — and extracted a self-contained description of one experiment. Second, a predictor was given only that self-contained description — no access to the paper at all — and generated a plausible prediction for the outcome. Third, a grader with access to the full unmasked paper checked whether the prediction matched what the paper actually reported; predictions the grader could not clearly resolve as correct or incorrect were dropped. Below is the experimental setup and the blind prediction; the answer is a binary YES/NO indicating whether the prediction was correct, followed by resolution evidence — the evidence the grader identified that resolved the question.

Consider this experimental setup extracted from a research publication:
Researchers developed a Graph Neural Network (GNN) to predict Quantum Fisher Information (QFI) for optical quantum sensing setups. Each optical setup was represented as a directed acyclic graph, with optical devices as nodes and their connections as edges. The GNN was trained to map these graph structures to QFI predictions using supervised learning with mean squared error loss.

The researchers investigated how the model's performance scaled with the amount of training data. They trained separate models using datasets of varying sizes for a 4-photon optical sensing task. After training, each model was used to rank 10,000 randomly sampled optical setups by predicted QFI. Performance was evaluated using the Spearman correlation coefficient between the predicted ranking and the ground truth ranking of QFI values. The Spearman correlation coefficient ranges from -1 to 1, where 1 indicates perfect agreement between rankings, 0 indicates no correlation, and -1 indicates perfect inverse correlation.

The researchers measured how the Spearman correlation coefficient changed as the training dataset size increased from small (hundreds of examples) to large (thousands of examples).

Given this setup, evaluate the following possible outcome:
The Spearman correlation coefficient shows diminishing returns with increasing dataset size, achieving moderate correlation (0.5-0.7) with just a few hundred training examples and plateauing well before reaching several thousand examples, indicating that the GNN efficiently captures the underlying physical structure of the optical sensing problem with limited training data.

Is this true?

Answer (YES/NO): NO